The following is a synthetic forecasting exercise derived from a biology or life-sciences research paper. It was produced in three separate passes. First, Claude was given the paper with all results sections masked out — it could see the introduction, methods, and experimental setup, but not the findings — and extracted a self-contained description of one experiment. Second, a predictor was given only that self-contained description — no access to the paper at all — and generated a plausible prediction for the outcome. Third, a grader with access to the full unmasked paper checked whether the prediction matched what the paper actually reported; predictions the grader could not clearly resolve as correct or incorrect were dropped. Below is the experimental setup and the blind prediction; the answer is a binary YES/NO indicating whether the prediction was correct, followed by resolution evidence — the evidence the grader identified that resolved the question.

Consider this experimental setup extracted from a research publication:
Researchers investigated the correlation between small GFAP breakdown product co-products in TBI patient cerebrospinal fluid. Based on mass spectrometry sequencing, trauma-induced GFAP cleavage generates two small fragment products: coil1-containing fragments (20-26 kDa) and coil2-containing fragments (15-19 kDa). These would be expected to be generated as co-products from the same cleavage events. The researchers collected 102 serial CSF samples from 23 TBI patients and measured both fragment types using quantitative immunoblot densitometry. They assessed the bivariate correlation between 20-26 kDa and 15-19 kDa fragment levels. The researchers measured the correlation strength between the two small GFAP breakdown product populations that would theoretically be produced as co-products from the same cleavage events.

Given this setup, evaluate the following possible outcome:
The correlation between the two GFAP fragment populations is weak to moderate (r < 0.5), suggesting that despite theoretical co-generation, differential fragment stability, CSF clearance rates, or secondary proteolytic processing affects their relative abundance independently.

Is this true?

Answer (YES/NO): YES